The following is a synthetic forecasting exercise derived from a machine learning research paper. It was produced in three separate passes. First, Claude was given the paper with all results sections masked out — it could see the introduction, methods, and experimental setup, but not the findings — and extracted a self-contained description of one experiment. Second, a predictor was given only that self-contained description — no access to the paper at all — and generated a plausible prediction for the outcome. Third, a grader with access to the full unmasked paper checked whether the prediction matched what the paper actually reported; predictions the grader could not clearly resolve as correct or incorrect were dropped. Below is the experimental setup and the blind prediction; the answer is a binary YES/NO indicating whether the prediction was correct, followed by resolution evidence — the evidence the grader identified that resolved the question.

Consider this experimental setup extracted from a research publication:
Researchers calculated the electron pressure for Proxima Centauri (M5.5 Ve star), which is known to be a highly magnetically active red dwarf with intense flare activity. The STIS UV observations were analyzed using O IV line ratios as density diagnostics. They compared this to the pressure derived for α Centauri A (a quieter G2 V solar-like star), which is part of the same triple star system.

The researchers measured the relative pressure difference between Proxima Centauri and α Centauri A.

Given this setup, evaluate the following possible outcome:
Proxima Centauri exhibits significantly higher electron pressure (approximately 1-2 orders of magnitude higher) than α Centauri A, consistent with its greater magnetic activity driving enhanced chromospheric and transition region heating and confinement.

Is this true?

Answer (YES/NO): YES